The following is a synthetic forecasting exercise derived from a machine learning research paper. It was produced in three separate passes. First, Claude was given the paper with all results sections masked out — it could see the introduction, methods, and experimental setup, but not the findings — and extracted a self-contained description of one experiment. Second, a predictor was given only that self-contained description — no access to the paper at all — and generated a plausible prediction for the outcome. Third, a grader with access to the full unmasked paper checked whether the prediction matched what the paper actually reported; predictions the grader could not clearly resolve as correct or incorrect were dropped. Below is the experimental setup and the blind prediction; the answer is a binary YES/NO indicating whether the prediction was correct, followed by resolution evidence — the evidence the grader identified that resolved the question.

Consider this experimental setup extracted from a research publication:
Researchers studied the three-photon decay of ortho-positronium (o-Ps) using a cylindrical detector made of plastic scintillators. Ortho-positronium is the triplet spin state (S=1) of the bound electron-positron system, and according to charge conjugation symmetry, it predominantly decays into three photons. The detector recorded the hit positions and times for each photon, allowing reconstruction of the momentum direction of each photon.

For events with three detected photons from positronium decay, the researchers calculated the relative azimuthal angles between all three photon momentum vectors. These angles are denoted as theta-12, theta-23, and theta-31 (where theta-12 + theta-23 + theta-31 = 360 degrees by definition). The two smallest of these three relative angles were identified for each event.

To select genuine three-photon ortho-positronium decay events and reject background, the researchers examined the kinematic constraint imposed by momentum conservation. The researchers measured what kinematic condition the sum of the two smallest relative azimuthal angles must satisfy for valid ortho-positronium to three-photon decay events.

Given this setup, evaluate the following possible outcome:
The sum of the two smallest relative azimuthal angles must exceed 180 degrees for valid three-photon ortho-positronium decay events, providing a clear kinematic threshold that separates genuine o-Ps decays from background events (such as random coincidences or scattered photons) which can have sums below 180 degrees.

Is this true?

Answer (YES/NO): YES